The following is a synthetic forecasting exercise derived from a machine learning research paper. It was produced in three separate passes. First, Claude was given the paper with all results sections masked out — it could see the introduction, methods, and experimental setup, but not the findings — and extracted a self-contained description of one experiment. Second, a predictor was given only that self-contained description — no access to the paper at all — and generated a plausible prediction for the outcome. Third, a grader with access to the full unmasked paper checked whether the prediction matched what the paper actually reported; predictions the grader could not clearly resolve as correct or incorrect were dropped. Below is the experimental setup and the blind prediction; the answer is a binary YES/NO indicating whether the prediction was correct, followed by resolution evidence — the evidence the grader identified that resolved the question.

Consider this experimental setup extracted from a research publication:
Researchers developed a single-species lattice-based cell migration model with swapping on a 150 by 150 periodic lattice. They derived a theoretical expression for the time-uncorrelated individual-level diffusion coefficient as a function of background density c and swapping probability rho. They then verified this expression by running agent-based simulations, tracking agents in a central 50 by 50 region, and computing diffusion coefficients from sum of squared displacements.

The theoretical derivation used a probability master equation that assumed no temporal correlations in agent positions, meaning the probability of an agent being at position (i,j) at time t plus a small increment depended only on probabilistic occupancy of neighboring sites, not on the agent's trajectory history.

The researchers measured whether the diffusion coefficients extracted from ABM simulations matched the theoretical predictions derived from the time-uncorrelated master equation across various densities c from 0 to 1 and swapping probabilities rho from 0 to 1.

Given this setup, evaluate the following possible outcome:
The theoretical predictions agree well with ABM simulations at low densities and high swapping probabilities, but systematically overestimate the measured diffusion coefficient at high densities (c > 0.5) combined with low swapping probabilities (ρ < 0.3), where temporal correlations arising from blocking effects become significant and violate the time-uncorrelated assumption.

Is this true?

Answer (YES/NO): NO